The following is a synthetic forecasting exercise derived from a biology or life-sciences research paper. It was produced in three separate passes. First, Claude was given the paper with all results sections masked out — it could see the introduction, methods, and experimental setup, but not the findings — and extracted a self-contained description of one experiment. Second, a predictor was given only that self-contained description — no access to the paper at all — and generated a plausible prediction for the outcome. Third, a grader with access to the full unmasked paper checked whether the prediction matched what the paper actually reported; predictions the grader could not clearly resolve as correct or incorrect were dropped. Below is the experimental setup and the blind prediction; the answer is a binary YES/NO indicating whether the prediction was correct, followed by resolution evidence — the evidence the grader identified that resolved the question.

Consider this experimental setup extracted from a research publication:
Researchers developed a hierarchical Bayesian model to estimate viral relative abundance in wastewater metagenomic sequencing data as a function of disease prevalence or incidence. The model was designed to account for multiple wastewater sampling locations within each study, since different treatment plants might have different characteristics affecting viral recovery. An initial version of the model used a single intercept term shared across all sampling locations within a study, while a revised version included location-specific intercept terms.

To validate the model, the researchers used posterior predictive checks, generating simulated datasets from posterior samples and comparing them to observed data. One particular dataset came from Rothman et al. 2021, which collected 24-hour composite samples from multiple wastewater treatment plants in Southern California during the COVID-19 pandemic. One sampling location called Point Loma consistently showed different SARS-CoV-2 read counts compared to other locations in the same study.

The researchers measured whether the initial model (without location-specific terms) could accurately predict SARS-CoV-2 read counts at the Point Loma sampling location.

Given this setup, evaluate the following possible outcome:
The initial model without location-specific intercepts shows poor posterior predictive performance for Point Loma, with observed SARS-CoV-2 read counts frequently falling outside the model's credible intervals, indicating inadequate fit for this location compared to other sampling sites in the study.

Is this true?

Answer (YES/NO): YES